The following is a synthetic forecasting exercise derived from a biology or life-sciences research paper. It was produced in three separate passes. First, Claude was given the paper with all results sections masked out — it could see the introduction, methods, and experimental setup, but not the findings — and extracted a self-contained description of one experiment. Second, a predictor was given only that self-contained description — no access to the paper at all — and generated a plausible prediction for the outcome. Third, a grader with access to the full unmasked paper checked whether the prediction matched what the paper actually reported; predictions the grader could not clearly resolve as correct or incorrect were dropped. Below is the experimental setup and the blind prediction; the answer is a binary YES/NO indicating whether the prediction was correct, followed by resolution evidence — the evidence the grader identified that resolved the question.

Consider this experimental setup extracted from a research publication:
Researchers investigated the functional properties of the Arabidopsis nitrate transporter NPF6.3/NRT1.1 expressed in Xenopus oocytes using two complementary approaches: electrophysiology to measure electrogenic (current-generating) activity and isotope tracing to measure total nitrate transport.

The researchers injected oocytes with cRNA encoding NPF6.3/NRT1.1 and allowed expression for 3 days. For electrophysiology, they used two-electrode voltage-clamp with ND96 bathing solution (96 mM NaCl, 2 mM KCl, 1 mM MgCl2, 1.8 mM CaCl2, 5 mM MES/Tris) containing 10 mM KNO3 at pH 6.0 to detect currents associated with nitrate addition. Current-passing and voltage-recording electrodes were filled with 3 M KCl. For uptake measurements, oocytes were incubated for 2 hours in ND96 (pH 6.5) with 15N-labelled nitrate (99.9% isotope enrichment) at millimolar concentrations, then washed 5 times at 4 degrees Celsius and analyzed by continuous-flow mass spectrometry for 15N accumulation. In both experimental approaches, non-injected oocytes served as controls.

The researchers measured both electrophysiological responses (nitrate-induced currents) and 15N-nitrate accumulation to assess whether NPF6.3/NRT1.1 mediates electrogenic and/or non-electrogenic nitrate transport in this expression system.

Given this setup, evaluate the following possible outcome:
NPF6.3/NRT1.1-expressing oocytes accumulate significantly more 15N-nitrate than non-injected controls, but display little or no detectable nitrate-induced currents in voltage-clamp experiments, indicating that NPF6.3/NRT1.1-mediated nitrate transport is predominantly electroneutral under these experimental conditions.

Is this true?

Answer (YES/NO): YES